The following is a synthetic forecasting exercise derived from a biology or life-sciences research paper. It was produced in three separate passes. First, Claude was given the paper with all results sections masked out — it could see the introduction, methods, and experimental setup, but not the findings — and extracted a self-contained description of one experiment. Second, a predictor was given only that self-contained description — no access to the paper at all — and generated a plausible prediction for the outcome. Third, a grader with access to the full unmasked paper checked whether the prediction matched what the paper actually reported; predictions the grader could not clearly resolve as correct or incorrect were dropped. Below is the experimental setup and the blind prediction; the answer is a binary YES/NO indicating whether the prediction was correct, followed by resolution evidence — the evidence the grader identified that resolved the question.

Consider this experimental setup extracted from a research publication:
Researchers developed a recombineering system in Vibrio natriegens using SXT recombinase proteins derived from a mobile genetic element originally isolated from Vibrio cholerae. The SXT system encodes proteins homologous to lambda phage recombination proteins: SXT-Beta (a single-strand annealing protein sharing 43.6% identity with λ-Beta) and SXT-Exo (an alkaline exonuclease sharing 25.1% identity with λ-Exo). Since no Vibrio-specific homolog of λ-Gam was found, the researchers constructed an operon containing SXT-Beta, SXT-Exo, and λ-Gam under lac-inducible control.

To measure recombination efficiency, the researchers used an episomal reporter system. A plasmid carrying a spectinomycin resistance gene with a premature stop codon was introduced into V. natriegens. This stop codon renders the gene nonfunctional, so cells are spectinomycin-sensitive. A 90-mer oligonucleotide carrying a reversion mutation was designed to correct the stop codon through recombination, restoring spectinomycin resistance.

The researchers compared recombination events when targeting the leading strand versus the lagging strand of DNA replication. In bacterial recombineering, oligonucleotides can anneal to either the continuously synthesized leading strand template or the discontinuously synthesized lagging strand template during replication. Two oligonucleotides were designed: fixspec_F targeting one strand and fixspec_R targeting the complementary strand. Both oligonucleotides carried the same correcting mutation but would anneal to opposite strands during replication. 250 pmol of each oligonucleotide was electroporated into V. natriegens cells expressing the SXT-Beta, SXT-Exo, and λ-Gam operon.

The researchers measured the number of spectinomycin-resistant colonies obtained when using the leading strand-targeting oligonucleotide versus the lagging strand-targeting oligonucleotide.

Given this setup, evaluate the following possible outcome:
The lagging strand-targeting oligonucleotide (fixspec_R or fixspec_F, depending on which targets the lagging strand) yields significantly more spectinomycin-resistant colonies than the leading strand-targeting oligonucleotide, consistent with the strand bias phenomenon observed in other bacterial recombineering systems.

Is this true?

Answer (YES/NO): YES